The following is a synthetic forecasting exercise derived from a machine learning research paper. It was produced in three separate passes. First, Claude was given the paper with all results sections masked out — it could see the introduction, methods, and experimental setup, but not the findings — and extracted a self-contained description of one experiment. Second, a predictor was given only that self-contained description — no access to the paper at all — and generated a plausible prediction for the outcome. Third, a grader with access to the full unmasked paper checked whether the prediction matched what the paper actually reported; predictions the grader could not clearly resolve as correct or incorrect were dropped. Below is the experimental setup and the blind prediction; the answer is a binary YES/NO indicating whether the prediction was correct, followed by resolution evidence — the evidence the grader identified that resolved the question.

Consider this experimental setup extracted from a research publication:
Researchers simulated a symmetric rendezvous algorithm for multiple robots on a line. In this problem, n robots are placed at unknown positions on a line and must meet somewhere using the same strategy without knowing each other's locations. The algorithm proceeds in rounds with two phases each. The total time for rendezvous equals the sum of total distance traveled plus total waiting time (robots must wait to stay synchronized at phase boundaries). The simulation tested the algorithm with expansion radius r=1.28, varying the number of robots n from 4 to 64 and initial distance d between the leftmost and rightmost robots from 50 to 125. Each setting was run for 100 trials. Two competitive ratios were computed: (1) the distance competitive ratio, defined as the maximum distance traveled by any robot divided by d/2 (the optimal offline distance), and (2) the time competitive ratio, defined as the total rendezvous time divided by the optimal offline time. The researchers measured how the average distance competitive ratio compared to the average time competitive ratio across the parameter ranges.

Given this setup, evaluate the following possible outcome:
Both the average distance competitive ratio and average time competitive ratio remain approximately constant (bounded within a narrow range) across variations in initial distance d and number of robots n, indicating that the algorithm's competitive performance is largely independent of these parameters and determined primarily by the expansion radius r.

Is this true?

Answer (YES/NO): NO